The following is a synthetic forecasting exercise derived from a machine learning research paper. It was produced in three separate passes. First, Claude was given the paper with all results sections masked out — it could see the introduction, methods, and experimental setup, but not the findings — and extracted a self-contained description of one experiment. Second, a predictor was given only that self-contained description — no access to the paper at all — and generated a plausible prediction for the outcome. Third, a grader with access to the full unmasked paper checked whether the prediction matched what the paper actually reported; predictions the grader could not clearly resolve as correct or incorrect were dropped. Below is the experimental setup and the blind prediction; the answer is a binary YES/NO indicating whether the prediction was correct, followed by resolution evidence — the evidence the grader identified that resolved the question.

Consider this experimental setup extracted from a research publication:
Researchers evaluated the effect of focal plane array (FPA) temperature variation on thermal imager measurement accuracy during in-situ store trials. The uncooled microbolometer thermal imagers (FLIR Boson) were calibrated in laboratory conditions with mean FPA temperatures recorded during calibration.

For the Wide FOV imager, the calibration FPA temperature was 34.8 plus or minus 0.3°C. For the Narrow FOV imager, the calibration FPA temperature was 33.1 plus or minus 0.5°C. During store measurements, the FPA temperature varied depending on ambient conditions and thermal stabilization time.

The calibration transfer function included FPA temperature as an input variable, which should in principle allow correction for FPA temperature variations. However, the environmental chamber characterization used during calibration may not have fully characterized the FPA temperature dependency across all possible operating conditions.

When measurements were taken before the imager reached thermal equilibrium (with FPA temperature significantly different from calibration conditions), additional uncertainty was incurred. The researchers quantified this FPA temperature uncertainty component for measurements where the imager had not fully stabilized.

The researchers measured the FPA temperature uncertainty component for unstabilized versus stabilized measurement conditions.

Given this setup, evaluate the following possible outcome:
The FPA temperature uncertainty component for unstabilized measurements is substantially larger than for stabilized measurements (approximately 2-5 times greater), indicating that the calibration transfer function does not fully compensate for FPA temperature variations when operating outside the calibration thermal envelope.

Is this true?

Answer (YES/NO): NO